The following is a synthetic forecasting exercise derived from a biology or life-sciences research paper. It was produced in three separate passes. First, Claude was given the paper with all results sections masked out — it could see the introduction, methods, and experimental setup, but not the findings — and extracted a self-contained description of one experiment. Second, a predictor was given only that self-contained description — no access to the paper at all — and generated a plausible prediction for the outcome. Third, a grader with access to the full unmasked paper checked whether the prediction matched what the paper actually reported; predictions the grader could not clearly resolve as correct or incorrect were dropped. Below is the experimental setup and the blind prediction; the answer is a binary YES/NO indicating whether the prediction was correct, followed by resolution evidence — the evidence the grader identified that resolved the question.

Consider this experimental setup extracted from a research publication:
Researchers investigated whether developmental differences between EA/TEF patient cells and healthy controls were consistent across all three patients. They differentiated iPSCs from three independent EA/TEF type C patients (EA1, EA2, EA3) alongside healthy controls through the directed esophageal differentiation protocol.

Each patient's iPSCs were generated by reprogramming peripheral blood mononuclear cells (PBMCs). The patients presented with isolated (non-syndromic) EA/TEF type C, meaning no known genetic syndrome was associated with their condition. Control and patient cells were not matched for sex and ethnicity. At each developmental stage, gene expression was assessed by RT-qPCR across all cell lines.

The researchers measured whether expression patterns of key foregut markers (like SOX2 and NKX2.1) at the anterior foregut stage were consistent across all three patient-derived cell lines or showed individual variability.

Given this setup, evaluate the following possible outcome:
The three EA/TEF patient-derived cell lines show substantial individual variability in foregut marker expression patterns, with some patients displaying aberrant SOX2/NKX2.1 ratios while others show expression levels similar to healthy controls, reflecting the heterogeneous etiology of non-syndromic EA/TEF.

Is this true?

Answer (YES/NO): NO